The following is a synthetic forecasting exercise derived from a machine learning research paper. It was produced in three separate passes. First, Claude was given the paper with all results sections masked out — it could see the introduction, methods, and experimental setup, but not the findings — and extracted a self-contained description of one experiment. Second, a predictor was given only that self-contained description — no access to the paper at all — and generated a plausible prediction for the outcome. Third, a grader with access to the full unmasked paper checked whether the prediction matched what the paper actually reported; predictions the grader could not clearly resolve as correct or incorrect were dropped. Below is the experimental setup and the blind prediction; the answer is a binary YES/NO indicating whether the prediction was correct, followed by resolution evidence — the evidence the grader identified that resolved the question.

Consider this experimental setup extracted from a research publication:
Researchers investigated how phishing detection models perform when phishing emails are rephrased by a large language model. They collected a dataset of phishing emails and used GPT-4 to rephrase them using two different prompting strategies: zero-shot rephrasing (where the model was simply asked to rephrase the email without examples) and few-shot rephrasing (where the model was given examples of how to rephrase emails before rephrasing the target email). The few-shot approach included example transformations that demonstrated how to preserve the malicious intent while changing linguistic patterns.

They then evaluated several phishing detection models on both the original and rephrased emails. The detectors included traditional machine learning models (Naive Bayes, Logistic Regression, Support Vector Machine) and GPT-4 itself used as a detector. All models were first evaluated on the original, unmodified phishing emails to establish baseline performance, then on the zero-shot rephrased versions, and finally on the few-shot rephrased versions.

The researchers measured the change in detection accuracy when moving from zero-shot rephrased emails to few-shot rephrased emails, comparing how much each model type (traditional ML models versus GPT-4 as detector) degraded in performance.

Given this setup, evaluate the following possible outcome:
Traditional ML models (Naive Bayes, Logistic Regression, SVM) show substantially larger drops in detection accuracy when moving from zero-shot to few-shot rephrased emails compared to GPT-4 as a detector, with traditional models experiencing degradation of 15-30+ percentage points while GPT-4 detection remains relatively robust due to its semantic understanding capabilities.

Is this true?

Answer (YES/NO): NO